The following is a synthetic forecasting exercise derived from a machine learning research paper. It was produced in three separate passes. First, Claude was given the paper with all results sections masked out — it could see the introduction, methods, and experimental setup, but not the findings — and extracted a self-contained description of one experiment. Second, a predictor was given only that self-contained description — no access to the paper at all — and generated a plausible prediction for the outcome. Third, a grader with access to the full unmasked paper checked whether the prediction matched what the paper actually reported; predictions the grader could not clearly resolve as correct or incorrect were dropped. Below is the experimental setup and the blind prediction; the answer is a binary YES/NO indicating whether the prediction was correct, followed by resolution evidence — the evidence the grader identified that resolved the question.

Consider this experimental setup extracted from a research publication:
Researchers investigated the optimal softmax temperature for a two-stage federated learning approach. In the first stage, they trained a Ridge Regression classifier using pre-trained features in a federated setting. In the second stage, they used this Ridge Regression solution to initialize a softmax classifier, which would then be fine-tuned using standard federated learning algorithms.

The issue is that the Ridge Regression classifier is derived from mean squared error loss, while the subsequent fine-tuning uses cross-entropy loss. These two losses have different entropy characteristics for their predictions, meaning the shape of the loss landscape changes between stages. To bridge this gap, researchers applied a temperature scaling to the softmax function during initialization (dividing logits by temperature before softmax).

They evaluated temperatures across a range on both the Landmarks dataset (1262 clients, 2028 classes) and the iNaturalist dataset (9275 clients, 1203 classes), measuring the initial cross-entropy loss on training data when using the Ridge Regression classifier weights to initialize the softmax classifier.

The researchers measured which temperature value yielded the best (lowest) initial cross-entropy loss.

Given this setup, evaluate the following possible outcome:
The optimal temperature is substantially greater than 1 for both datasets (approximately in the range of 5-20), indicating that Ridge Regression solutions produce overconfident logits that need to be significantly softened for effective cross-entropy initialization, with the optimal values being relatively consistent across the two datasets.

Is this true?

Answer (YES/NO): NO